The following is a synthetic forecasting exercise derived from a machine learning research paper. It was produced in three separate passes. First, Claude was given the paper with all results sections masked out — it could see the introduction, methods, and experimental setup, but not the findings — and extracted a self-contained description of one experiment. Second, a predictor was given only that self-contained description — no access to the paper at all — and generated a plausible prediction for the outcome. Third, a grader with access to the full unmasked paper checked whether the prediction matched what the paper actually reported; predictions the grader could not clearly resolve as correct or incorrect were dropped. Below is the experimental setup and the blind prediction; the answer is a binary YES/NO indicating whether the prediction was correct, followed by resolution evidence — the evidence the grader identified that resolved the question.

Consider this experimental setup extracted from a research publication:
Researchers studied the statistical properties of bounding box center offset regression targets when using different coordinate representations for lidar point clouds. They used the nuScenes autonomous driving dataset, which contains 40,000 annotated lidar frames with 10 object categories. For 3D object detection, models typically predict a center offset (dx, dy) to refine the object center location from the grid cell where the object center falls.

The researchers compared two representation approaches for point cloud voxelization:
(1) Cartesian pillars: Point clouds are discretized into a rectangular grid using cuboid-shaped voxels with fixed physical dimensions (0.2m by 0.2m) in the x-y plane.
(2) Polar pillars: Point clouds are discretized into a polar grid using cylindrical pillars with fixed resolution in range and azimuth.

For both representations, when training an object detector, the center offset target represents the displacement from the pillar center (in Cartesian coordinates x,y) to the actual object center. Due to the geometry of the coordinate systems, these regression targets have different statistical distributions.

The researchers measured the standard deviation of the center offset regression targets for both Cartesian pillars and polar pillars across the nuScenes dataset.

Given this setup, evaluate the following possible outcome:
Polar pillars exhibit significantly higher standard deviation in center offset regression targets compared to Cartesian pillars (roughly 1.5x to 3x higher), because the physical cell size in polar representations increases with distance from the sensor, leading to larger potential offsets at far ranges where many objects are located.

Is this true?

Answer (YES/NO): YES